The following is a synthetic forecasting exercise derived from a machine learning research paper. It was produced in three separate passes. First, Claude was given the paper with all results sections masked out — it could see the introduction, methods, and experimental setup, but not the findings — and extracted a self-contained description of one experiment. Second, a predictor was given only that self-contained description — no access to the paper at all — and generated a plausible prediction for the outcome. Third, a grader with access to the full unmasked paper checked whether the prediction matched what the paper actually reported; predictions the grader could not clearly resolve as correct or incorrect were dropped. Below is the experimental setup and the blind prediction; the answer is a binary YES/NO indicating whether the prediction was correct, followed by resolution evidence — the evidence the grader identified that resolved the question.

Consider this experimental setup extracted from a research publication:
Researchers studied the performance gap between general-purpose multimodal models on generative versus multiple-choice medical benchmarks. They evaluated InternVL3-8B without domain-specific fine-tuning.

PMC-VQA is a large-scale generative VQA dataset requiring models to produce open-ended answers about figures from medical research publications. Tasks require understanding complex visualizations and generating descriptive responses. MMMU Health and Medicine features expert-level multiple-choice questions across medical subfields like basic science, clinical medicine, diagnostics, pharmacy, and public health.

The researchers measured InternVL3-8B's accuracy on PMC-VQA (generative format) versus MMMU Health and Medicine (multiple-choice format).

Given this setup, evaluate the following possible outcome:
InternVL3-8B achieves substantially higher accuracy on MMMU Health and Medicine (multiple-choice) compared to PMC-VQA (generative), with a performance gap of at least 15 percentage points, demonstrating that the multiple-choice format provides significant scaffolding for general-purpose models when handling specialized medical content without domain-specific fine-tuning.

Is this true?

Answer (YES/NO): NO